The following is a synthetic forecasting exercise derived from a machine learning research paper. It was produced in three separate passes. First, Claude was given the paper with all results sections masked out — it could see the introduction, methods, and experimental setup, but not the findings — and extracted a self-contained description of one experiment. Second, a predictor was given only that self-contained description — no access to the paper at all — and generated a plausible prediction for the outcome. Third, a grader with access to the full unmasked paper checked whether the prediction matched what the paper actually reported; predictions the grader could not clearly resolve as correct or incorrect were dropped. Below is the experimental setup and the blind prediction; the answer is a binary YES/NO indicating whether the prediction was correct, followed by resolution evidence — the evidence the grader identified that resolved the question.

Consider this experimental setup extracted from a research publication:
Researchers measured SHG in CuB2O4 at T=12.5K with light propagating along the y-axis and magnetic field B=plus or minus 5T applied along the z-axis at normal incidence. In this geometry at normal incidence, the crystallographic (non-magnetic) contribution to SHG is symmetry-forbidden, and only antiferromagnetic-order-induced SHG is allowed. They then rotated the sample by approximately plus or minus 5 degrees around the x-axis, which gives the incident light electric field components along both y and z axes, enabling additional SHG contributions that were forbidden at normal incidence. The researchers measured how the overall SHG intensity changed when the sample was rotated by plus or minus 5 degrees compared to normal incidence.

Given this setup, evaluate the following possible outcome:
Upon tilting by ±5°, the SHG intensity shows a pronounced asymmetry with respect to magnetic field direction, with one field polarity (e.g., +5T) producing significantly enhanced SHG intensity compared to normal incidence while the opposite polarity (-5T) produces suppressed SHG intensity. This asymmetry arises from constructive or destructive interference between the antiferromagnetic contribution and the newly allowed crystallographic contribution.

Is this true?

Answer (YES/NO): NO